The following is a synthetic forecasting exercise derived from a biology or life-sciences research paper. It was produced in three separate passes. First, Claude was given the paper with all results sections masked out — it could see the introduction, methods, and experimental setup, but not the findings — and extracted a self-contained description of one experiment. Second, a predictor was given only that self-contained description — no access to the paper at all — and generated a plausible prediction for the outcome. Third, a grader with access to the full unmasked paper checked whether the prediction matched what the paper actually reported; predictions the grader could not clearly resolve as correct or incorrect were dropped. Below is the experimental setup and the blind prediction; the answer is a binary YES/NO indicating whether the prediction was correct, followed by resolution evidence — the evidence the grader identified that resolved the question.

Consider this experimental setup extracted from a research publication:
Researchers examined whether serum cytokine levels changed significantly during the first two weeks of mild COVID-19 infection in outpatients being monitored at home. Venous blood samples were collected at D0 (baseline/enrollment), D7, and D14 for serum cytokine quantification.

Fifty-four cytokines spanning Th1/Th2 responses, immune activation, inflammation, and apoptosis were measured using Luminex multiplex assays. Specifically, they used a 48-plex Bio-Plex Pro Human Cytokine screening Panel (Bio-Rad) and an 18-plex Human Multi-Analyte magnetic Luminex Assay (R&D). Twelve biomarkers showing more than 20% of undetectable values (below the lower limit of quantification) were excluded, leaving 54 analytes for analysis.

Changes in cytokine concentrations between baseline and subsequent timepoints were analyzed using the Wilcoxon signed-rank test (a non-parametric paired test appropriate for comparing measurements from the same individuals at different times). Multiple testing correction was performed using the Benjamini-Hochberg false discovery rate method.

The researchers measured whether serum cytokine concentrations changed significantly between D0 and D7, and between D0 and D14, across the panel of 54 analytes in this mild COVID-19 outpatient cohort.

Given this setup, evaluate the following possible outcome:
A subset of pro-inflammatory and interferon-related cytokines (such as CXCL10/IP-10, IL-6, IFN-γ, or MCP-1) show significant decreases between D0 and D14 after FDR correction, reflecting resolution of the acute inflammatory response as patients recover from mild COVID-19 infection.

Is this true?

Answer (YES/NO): YES